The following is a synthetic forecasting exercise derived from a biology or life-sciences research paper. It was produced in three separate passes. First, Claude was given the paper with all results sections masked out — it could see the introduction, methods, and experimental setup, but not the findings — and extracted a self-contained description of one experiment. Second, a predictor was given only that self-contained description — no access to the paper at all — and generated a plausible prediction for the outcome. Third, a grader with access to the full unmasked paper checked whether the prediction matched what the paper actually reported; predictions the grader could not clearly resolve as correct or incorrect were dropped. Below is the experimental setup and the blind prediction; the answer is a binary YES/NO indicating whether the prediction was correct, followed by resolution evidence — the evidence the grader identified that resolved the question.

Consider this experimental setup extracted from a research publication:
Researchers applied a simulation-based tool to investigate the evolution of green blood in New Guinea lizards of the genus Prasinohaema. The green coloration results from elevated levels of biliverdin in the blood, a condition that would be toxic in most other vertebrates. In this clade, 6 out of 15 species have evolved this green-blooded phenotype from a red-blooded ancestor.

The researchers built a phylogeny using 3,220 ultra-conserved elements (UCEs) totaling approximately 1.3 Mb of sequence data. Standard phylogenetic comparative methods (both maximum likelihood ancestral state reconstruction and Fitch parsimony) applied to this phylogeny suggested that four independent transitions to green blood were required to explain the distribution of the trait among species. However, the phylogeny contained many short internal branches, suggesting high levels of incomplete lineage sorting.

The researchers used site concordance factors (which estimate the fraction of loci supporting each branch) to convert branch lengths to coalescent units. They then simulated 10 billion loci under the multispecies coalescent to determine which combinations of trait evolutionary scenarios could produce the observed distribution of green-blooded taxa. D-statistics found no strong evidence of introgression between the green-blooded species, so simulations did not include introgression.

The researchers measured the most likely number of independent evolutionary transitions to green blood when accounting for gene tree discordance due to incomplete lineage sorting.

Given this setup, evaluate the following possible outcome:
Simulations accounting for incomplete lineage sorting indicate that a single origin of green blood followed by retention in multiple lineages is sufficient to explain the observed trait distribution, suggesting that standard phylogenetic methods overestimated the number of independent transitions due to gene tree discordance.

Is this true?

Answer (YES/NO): NO